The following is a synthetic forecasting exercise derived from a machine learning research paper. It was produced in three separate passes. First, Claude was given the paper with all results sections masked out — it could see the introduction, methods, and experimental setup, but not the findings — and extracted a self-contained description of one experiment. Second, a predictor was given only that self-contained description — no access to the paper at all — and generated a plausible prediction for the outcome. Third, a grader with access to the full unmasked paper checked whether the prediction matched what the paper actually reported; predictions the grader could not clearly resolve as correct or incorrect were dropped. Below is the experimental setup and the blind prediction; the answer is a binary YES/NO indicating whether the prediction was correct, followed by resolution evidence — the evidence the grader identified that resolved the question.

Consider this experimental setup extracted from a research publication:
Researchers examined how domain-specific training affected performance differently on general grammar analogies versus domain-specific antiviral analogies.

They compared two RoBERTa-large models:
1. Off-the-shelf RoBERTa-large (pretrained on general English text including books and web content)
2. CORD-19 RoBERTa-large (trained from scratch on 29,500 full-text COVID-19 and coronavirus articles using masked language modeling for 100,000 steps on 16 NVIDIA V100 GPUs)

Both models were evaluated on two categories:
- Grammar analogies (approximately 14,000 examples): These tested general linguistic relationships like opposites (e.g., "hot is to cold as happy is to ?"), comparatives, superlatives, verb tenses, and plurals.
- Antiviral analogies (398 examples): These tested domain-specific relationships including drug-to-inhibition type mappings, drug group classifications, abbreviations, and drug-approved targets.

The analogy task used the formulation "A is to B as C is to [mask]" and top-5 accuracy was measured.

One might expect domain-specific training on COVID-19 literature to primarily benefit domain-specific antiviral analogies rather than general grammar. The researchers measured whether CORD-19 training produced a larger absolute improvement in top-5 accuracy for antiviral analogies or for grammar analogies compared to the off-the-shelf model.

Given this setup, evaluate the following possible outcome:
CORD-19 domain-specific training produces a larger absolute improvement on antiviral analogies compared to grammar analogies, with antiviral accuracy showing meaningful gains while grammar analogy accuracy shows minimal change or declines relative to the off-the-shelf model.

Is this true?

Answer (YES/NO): NO